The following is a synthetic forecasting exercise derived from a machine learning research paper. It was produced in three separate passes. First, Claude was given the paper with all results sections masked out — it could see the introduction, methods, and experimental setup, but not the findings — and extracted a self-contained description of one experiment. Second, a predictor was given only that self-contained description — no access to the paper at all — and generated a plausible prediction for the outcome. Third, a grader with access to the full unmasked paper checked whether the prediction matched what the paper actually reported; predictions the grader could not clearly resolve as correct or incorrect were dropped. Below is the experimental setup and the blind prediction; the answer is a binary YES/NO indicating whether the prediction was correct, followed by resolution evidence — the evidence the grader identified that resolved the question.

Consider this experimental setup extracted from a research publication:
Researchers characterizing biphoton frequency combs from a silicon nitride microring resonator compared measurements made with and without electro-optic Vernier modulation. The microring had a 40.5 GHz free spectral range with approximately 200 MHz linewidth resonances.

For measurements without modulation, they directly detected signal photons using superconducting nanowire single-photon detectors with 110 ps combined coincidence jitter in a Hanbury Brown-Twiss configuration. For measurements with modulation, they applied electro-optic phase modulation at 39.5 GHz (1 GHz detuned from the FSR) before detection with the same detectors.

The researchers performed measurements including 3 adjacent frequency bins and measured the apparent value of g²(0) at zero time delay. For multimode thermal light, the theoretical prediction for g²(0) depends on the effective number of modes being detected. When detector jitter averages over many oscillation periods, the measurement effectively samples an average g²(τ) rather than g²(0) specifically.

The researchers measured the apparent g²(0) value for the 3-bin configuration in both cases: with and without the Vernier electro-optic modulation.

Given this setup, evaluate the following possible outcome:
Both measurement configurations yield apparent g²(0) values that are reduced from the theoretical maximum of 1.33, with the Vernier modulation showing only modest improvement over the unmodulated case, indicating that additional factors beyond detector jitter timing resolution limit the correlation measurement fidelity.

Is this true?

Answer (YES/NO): NO